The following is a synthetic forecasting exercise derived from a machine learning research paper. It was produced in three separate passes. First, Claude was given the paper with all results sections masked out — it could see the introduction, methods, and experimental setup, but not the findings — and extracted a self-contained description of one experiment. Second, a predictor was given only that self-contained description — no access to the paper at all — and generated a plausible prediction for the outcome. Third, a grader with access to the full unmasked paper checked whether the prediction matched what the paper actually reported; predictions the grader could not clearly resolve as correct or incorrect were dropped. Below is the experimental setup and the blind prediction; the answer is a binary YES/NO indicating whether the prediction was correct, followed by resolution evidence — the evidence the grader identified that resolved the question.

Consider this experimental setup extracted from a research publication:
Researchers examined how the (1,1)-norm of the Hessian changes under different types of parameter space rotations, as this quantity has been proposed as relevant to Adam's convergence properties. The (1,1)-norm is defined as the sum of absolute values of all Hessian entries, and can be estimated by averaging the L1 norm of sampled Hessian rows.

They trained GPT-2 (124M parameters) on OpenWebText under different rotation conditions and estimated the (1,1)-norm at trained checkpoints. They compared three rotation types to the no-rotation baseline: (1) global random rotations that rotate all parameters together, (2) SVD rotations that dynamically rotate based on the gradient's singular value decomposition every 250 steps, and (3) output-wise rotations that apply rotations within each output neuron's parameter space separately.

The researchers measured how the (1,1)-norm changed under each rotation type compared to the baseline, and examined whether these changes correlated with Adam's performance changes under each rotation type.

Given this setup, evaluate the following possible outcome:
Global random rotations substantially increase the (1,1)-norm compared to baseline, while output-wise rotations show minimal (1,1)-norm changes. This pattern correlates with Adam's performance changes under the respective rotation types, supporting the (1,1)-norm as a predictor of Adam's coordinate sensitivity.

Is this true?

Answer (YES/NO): NO